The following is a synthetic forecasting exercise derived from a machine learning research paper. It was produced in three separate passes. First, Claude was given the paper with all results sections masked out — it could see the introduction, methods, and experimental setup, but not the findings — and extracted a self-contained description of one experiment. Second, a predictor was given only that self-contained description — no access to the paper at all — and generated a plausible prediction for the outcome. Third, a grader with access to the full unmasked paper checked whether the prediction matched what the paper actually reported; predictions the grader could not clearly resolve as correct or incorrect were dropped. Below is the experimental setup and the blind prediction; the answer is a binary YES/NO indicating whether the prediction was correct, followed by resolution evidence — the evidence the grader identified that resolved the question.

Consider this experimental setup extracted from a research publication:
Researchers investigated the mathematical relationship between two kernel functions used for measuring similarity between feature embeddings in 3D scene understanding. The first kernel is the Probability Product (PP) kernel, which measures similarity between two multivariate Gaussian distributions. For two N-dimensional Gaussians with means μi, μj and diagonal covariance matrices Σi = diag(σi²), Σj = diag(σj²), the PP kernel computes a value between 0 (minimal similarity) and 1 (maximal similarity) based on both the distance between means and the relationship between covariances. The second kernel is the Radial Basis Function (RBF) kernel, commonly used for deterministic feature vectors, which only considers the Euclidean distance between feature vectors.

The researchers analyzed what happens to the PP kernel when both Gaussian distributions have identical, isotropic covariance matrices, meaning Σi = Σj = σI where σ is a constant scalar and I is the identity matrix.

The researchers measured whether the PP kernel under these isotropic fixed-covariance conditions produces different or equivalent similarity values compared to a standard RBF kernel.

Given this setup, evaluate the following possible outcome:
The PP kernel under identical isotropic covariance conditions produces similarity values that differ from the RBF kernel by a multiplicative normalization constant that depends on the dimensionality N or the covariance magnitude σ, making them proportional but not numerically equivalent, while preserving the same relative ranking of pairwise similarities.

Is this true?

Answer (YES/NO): NO